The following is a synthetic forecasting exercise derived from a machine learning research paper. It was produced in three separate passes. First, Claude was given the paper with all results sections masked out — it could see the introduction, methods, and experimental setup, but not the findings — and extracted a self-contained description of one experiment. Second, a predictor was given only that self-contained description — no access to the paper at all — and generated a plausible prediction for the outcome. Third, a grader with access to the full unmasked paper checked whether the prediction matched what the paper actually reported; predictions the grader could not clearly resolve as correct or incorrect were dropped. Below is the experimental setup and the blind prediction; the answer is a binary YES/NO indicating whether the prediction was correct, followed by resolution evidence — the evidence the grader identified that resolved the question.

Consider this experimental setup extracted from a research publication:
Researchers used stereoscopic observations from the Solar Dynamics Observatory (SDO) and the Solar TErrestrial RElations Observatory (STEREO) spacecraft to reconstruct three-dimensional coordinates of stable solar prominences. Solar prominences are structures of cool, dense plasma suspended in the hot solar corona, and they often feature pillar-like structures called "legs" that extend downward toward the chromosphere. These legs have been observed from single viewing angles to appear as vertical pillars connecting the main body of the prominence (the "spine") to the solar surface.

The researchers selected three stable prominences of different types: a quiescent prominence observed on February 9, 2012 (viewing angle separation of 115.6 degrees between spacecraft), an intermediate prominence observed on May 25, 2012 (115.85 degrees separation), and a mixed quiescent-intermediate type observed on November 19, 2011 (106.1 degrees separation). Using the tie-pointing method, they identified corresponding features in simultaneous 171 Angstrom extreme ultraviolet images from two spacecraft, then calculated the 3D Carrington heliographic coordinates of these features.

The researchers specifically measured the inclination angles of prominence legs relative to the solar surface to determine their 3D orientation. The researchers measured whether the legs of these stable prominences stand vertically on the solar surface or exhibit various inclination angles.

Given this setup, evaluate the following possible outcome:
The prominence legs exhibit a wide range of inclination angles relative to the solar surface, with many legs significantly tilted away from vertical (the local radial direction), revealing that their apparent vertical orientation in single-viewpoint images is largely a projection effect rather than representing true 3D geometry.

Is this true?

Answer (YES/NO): YES